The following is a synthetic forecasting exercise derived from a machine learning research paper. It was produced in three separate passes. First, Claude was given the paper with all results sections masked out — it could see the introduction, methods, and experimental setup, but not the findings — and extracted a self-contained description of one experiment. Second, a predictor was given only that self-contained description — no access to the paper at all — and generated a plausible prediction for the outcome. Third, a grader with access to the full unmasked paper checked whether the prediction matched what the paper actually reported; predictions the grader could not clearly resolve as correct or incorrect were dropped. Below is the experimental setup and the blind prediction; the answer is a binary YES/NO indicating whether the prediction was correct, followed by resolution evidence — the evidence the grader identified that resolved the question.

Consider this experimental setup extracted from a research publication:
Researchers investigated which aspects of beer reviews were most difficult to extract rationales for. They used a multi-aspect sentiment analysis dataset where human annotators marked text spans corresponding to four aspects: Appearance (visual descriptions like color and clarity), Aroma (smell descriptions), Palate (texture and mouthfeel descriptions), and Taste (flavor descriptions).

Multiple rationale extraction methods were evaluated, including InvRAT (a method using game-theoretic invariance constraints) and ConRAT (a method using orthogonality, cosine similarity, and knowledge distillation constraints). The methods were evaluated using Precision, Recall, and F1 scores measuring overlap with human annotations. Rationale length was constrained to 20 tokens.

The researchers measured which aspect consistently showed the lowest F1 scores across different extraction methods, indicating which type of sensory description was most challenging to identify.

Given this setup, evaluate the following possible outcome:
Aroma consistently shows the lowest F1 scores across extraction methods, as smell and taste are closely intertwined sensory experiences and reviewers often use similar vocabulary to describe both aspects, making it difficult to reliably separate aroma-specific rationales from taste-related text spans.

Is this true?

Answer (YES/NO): NO